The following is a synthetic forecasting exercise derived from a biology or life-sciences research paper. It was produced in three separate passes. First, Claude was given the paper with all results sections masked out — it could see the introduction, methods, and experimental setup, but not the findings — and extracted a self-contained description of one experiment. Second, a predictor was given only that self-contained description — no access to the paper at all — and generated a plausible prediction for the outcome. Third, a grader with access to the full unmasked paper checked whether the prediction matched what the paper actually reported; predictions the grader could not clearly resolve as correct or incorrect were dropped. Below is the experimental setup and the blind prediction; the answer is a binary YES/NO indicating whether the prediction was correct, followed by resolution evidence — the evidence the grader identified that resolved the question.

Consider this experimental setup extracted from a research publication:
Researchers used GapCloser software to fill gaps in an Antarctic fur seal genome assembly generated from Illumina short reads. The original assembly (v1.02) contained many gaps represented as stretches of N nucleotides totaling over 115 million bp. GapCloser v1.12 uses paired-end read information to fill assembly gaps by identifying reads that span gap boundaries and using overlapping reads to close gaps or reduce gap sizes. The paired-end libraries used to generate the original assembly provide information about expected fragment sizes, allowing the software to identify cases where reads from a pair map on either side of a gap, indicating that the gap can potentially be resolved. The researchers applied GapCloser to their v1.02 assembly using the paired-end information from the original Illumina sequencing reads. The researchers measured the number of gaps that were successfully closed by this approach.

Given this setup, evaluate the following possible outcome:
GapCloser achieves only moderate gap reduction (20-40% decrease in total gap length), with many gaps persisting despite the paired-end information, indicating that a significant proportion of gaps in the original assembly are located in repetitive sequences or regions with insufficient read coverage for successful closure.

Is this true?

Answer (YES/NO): YES